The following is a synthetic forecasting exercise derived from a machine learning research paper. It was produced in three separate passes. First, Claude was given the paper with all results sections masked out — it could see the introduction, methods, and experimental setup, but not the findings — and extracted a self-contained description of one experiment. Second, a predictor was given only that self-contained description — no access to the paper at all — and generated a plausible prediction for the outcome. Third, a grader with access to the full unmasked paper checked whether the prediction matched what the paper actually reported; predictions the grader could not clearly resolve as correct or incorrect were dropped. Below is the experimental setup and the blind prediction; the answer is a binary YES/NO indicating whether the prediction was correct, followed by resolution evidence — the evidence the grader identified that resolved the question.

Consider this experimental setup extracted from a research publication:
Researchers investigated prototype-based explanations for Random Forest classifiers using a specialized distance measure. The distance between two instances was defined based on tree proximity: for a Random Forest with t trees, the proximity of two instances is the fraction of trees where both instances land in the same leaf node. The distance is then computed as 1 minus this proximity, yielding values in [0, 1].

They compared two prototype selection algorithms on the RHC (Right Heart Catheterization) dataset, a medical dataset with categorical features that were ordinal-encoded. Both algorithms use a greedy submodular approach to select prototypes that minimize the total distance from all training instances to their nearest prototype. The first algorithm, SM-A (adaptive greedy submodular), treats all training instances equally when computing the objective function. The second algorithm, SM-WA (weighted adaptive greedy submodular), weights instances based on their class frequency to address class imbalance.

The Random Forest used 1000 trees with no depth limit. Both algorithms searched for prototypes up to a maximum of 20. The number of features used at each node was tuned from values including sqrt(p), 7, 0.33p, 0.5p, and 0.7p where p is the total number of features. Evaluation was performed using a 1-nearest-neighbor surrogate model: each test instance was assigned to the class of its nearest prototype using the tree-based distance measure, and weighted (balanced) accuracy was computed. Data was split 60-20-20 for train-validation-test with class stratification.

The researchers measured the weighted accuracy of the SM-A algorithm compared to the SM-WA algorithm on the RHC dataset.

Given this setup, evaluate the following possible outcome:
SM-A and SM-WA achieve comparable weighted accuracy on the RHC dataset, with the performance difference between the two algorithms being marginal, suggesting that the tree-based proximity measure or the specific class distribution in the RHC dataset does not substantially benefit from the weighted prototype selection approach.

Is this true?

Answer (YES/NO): NO